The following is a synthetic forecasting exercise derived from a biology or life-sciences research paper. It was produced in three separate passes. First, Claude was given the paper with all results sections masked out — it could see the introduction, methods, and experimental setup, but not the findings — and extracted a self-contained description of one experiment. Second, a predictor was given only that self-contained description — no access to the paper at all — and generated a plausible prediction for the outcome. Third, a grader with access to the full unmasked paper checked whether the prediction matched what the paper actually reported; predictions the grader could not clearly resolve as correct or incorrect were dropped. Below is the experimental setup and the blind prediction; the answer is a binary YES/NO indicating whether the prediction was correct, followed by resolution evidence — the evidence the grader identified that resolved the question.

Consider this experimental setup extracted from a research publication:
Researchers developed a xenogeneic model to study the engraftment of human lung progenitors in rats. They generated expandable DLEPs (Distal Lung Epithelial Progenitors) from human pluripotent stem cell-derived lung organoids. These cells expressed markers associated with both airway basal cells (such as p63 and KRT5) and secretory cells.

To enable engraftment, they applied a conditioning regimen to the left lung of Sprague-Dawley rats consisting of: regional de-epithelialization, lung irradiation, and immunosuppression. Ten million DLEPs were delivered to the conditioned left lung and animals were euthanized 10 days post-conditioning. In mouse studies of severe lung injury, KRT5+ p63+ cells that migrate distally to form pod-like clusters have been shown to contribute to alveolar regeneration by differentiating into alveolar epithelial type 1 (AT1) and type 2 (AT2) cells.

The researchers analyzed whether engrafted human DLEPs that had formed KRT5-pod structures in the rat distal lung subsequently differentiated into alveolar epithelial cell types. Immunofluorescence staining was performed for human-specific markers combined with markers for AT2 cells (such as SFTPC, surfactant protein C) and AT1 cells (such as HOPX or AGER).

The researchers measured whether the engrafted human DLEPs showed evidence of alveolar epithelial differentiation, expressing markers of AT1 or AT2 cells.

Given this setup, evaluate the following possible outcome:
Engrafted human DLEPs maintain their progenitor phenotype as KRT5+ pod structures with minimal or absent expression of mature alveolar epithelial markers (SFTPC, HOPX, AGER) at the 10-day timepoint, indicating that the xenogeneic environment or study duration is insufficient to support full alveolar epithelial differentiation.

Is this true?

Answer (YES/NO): NO